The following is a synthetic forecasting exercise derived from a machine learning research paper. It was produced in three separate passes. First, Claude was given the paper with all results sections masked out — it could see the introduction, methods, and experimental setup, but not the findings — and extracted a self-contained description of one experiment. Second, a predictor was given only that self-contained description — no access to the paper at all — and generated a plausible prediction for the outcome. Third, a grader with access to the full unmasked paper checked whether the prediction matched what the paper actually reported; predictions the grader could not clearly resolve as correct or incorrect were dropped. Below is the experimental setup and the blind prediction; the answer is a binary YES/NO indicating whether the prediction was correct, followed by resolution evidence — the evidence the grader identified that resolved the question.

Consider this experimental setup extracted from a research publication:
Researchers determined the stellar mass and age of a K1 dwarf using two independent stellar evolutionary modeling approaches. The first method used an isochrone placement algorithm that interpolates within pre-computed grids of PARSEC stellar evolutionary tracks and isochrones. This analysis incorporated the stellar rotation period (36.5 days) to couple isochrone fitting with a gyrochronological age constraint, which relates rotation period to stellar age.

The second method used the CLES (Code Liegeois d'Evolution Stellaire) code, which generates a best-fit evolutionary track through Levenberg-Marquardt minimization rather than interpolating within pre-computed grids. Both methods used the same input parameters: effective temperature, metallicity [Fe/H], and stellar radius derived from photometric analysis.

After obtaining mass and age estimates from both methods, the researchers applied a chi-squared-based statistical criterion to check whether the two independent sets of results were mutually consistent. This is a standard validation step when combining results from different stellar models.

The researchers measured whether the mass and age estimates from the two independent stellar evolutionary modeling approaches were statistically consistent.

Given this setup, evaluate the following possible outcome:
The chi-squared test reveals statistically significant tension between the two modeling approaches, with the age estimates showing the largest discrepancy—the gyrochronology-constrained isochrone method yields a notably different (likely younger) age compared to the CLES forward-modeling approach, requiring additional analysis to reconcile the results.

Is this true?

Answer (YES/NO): NO